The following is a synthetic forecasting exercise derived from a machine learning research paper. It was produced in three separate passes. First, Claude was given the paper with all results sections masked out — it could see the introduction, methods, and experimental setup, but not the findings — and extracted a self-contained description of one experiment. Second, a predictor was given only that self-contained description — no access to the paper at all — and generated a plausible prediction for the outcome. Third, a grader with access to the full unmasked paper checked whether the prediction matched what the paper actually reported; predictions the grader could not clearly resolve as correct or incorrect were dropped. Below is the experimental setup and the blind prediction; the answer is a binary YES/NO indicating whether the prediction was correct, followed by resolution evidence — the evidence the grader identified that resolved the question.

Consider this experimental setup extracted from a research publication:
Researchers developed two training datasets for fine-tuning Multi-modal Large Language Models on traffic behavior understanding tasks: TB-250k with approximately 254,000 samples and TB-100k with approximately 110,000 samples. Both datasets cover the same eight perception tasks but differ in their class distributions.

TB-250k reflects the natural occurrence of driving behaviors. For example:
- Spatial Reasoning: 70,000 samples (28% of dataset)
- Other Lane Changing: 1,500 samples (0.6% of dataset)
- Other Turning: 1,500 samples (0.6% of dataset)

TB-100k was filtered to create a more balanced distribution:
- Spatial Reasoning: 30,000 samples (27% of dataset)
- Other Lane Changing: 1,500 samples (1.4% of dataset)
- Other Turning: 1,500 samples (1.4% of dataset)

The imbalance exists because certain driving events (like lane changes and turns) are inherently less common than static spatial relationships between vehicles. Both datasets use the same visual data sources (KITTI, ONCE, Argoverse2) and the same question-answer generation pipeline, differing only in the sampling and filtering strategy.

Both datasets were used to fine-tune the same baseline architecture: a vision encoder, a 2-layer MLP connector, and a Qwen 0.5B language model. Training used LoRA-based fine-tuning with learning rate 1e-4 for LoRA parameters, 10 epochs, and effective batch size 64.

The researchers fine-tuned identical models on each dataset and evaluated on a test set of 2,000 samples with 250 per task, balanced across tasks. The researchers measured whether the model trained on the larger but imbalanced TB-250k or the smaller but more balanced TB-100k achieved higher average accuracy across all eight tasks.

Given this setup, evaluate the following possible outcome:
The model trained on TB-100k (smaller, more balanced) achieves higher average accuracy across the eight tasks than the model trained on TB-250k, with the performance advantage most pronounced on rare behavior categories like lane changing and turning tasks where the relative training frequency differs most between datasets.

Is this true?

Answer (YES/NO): NO